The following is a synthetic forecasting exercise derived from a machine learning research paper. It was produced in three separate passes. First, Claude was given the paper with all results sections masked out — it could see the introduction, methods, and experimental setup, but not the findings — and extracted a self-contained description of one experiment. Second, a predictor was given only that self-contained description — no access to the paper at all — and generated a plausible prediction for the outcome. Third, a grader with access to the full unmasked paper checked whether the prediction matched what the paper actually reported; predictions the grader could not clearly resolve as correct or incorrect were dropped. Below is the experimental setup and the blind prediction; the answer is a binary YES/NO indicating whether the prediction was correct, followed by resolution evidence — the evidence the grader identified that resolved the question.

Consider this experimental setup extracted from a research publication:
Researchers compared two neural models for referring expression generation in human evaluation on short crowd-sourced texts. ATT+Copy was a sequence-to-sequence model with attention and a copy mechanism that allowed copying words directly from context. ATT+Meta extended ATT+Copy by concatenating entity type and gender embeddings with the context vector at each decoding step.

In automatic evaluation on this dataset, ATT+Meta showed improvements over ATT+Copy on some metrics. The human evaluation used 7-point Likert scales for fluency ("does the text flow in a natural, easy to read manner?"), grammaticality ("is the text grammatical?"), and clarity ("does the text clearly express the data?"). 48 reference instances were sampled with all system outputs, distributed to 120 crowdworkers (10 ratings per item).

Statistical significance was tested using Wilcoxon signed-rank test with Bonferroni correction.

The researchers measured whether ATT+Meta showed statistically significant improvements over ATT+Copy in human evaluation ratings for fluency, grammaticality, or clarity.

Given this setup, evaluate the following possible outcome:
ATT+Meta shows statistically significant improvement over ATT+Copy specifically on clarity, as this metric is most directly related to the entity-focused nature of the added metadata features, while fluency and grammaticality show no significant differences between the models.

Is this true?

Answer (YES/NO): NO